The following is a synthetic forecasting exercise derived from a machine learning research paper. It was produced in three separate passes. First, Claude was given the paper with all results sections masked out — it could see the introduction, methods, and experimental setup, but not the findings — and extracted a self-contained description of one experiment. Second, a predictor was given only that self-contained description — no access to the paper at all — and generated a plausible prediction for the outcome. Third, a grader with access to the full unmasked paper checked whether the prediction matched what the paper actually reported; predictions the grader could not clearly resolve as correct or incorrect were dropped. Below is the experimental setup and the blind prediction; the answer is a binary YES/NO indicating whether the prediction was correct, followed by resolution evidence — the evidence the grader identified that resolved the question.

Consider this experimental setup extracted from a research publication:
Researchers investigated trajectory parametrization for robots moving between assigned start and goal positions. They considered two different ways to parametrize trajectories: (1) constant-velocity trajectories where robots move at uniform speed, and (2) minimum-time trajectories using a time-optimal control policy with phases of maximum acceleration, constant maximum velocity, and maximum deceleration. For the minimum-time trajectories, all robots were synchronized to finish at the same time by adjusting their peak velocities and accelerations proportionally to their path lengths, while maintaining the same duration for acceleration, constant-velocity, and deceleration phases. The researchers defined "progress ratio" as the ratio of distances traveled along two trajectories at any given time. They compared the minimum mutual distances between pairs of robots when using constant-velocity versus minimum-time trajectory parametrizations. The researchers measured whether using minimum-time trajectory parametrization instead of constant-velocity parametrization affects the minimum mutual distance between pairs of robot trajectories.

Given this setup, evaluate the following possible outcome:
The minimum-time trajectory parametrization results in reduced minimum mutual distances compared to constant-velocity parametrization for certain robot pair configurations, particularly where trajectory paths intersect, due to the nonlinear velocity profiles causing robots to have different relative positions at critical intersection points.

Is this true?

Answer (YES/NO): NO